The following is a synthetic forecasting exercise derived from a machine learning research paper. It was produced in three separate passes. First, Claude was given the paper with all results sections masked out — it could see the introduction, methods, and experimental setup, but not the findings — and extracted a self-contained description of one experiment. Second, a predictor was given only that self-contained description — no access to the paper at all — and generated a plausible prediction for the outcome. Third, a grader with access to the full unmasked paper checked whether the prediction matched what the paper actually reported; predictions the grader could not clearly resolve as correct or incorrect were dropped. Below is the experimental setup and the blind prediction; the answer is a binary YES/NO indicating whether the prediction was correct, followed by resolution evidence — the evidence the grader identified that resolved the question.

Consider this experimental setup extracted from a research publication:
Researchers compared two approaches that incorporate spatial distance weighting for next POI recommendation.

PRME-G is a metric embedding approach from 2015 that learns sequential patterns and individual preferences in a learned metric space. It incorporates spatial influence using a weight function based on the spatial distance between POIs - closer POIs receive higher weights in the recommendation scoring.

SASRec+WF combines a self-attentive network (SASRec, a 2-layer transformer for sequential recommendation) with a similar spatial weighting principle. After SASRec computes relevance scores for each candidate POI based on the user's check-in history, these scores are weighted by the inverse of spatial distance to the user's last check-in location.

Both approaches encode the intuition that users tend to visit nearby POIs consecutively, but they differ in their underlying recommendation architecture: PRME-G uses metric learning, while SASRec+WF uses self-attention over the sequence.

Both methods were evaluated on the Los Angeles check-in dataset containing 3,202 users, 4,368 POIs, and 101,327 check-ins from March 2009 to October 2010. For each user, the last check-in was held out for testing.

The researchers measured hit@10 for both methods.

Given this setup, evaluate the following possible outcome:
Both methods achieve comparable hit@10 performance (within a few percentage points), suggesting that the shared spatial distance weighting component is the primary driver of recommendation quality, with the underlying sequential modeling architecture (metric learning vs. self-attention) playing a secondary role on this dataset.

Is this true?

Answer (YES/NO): NO